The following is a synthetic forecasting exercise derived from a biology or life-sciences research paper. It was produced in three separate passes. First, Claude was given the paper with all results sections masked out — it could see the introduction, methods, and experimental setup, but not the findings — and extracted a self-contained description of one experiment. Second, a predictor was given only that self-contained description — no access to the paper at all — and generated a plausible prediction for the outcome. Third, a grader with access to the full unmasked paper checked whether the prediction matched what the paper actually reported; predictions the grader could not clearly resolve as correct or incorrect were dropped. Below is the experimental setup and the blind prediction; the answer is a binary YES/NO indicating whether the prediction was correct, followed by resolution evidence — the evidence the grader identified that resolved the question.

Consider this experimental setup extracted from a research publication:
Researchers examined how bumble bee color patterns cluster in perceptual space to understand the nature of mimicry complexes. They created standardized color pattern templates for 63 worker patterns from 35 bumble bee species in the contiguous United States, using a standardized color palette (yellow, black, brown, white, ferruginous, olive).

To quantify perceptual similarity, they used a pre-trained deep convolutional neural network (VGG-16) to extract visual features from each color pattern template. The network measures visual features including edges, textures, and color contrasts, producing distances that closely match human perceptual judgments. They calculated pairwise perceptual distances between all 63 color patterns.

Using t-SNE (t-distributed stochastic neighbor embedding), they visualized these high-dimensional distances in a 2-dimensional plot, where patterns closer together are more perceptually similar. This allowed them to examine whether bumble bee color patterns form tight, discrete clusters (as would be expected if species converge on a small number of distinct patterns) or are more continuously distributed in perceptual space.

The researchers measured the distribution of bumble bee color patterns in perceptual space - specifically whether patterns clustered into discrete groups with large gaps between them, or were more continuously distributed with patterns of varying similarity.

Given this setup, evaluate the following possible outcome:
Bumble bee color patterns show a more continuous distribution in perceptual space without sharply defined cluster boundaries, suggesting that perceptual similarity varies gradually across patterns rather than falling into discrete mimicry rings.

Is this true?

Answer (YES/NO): YES